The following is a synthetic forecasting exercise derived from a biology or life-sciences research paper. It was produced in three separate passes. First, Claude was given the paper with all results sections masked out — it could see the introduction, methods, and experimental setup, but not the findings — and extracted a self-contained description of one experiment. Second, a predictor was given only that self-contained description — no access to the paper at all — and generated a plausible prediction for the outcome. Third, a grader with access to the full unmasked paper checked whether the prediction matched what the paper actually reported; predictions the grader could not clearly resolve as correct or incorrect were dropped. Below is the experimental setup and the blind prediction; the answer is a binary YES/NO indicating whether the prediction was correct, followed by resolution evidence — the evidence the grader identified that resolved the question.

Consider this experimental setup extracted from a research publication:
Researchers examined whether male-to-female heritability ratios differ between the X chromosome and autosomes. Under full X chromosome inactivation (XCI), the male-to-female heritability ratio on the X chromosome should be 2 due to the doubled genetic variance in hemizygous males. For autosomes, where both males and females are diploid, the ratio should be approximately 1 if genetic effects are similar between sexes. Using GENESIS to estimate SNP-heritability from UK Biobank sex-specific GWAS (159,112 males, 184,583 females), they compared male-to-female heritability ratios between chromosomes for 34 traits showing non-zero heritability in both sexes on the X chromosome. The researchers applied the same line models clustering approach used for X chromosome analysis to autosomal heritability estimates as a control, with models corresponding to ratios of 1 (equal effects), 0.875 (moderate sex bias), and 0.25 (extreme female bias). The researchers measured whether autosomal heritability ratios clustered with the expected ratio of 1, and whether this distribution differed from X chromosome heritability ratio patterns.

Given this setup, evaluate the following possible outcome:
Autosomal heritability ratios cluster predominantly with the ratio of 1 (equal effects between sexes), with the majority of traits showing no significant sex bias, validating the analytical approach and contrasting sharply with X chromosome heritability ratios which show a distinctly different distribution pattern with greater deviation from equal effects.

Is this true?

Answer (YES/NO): YES